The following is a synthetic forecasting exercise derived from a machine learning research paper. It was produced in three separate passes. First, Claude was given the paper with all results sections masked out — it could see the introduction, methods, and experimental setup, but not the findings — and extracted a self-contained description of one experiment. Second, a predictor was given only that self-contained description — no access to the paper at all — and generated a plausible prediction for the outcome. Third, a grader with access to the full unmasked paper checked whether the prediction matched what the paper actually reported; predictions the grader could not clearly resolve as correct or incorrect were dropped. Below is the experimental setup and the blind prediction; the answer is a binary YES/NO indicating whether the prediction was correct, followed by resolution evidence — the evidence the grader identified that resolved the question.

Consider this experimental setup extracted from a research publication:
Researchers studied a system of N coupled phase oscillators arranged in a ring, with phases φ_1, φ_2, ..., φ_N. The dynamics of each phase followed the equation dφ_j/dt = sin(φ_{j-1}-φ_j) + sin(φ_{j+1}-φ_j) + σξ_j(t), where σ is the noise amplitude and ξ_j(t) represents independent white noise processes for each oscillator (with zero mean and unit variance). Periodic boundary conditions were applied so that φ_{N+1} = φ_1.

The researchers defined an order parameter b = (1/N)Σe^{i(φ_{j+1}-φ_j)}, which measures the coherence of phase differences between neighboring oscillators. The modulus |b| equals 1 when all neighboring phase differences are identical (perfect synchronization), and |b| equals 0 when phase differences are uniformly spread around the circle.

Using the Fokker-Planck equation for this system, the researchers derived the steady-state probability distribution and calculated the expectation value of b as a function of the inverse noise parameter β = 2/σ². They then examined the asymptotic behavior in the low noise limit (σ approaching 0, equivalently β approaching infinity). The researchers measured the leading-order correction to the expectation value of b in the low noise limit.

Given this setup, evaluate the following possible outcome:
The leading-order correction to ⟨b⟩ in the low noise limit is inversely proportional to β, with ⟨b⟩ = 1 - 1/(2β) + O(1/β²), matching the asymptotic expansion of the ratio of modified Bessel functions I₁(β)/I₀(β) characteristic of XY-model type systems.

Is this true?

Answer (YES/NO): YES